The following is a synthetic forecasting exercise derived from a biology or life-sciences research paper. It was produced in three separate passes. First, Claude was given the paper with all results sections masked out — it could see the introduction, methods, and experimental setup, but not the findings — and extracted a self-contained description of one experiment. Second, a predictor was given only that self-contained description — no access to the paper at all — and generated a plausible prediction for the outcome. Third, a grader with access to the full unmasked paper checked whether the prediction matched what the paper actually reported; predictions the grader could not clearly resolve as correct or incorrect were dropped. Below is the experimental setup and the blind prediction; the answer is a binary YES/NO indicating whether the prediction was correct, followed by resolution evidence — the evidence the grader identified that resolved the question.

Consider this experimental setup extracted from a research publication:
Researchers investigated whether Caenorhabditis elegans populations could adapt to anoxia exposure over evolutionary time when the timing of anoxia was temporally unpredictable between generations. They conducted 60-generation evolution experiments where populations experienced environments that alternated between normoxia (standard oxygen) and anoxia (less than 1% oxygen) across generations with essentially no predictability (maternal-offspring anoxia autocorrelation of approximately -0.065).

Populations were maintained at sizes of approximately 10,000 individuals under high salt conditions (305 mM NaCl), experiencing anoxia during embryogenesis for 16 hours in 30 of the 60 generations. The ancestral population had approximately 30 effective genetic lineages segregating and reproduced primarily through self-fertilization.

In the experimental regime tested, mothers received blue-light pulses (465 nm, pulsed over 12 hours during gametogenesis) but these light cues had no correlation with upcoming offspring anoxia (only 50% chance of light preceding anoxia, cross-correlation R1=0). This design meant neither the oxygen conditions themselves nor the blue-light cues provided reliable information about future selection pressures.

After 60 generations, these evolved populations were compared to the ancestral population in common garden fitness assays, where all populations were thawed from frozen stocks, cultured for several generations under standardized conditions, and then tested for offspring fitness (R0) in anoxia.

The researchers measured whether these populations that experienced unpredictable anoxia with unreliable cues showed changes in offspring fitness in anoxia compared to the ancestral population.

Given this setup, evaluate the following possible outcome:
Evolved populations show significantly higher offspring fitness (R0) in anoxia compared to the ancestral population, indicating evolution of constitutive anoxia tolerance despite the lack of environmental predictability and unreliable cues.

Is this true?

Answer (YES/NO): NO